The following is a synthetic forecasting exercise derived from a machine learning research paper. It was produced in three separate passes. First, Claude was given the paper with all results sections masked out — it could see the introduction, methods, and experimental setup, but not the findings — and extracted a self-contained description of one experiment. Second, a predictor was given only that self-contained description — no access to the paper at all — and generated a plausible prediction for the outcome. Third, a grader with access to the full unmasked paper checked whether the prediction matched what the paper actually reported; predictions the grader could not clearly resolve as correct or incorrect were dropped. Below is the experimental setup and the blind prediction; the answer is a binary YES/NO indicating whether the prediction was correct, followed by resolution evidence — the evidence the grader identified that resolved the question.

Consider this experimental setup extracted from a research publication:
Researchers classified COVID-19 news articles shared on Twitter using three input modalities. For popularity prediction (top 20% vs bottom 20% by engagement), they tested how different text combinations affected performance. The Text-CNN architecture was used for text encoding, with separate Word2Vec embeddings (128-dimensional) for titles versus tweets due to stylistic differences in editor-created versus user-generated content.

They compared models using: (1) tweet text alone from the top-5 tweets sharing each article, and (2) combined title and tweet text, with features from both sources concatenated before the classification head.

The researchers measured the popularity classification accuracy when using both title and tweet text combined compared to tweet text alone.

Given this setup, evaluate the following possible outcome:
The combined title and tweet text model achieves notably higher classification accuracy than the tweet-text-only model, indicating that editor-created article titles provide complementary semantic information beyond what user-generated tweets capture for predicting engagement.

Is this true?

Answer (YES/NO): NO